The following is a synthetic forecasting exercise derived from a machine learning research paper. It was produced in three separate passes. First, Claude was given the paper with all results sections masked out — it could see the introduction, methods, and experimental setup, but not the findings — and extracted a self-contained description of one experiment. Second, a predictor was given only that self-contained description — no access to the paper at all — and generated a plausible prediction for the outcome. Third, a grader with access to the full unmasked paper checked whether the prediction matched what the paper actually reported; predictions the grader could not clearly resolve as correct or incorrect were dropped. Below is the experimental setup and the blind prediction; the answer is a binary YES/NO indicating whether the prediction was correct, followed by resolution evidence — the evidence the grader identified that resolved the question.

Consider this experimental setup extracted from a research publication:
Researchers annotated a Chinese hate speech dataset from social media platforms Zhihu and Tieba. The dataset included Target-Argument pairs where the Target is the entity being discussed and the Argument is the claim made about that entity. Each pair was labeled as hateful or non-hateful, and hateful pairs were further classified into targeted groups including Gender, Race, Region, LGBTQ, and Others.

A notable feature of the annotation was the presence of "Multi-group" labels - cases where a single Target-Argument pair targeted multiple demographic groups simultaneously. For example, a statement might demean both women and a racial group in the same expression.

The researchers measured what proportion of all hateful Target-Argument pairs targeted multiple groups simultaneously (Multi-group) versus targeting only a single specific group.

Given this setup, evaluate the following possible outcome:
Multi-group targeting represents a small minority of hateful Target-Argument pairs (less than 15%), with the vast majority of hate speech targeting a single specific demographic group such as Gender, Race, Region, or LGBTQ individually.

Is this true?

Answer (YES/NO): YES